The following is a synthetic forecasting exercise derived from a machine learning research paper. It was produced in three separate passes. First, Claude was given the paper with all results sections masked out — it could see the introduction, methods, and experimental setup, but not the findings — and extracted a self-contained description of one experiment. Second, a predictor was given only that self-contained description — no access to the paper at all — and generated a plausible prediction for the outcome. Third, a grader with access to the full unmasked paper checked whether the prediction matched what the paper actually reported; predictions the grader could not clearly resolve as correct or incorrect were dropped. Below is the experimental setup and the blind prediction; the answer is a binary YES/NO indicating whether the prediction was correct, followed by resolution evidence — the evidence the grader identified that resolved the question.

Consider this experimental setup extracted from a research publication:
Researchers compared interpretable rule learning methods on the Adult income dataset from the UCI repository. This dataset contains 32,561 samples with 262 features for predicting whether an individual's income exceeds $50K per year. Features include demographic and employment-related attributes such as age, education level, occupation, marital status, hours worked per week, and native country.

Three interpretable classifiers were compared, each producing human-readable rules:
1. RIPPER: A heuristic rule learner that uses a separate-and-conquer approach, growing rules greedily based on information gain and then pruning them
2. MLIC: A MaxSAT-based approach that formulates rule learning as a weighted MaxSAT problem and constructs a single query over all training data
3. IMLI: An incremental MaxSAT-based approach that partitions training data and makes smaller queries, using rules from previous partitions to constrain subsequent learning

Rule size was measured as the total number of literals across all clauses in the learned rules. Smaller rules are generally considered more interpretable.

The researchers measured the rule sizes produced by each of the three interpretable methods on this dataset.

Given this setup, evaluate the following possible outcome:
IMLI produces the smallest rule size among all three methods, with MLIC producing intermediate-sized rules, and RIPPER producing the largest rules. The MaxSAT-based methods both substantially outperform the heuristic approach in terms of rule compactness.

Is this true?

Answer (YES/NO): YES